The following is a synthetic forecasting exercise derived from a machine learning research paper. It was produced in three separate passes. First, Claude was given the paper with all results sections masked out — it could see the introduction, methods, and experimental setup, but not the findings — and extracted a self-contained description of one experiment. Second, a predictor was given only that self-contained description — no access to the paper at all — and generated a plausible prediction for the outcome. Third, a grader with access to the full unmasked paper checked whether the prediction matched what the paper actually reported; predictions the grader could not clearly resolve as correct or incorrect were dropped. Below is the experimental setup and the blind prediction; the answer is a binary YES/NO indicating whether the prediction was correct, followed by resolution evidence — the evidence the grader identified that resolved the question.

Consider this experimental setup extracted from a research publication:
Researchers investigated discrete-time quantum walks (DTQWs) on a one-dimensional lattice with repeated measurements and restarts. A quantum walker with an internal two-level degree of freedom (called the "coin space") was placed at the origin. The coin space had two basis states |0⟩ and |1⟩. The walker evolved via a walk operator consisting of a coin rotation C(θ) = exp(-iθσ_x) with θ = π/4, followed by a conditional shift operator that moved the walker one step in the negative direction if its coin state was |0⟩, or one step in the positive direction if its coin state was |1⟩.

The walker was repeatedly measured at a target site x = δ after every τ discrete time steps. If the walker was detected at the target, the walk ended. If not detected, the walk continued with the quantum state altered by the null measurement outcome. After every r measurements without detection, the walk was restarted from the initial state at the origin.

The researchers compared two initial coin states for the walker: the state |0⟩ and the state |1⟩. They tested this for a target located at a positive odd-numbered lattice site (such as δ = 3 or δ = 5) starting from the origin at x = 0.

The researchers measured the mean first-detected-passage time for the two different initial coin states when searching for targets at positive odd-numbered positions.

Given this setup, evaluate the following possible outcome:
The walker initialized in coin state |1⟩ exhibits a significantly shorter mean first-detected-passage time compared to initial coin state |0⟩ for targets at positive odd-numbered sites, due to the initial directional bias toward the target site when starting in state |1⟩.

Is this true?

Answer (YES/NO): YES